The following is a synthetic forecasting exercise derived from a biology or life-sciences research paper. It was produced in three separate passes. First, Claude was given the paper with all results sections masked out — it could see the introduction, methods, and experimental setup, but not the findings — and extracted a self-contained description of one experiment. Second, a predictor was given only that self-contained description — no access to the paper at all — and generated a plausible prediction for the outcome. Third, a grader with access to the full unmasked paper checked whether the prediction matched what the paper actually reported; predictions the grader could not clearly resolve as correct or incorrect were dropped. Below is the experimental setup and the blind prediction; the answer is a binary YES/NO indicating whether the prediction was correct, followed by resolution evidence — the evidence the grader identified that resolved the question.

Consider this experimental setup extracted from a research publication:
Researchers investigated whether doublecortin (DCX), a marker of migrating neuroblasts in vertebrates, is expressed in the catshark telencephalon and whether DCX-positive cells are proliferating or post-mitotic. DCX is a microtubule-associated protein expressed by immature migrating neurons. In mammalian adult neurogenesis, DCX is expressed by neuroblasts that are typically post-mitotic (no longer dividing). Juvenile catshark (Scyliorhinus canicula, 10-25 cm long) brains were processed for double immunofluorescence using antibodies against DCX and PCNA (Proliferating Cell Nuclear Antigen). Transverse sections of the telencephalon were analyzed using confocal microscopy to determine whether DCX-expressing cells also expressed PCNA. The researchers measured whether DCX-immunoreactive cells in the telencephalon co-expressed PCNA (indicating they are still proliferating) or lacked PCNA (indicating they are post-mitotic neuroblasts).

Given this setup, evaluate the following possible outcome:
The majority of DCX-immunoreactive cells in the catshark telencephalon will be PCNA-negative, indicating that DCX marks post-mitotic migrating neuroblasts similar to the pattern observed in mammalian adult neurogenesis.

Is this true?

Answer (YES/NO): NO